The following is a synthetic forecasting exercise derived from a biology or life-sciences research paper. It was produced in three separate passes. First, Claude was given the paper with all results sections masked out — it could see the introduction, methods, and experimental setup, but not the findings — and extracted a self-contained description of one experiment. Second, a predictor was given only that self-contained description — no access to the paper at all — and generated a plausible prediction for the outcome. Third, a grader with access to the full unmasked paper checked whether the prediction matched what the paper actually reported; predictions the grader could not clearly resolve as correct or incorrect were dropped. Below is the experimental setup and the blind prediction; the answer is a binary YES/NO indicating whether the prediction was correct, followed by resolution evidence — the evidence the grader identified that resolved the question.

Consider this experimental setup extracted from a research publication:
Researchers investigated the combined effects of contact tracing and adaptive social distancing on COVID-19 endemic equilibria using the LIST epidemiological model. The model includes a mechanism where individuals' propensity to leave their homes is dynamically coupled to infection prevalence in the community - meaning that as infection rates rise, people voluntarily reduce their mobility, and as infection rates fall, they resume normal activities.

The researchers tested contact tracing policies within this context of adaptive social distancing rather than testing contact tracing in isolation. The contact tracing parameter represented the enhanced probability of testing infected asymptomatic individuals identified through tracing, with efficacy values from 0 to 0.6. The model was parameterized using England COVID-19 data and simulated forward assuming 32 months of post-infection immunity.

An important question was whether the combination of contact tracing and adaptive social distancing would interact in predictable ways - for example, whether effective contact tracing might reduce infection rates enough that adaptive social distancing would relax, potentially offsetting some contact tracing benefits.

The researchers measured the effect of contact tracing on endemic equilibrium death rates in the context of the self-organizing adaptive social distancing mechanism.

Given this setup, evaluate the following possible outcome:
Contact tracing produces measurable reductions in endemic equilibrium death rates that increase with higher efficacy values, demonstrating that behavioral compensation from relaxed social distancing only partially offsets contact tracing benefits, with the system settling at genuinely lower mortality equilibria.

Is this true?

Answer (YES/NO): YES